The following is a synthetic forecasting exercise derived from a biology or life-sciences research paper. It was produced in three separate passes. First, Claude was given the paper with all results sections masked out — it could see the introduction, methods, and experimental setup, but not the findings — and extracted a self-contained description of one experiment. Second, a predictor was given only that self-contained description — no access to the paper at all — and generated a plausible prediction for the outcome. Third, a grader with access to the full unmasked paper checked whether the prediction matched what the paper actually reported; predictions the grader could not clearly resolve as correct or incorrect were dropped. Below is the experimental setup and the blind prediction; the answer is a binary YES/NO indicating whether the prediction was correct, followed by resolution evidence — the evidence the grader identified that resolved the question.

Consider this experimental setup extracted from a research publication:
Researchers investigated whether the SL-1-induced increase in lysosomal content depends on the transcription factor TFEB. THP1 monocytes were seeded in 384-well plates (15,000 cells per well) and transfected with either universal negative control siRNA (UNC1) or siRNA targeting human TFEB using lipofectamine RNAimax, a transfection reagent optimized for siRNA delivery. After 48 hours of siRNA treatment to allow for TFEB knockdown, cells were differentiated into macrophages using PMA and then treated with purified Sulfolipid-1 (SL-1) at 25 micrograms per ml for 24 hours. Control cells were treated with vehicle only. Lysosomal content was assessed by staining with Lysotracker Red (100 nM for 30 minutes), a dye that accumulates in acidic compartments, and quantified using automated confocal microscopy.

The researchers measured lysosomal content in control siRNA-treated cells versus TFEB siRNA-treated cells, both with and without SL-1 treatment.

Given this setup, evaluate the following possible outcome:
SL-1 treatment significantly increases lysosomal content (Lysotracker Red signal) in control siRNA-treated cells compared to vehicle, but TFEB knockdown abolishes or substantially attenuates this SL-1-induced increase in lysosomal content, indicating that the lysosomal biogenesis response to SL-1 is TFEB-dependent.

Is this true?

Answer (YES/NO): YES